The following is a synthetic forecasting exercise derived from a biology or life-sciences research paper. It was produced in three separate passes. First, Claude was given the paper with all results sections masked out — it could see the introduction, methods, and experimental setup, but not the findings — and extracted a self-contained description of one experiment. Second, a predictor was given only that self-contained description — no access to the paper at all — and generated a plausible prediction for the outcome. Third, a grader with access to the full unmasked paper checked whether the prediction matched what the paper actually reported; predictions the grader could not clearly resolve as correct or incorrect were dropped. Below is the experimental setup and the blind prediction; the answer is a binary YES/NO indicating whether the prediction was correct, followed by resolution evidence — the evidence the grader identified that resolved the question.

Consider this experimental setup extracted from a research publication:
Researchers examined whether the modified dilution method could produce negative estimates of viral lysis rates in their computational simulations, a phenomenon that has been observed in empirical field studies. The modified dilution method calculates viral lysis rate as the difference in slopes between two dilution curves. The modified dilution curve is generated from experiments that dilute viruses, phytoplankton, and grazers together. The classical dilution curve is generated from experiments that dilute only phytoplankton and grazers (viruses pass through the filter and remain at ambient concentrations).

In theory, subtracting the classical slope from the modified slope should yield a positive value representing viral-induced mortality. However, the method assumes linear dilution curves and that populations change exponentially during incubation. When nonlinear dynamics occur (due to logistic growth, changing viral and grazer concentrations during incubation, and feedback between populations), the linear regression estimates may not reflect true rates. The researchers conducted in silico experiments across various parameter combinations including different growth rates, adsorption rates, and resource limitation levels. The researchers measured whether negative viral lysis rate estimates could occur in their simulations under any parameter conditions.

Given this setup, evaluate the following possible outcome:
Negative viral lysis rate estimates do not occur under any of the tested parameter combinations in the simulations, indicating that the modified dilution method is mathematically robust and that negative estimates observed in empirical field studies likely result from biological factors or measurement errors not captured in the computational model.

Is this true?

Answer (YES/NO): NO